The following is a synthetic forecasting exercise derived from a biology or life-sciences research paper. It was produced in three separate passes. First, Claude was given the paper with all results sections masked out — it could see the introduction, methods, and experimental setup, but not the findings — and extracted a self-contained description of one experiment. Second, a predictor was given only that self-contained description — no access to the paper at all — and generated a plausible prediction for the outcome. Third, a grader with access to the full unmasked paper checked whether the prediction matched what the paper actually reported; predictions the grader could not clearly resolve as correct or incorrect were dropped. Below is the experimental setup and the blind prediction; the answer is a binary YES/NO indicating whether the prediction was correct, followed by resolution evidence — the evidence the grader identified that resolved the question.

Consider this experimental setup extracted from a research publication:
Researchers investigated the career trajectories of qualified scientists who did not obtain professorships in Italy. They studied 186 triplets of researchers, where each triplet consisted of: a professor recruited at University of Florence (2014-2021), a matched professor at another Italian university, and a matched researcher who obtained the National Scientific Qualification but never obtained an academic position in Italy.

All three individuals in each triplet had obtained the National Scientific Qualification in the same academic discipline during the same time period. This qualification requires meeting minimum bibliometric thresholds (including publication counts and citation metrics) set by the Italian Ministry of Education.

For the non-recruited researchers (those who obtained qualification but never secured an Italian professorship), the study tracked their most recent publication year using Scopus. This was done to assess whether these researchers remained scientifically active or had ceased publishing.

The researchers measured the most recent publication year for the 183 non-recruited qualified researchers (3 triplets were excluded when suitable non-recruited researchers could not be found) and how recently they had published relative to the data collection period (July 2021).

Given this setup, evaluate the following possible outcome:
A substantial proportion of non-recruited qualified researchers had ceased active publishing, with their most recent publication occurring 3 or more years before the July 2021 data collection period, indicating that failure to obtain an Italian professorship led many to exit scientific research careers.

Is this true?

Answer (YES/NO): NO